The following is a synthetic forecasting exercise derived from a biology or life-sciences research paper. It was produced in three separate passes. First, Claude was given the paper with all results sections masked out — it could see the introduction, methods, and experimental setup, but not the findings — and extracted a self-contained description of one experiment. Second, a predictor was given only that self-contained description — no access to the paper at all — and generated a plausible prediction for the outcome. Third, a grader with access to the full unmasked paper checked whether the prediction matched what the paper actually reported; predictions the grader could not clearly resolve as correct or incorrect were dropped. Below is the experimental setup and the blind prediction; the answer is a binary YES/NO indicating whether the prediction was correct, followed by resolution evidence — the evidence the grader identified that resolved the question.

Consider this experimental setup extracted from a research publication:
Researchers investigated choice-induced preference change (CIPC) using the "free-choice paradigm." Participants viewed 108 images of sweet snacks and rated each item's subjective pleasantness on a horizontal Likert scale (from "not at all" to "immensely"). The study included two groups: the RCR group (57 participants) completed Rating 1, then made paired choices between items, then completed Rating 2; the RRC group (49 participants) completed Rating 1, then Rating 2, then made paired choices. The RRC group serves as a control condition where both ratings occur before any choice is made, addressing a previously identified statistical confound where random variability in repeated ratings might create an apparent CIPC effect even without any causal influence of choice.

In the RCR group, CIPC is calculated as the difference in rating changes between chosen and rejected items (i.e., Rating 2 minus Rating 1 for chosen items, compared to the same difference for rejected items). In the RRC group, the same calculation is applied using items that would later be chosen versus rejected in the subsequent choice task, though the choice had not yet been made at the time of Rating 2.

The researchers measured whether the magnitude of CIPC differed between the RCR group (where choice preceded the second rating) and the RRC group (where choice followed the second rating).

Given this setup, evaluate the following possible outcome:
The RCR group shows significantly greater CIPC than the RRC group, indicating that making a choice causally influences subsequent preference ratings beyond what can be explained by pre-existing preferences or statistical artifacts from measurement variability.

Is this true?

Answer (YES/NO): YES